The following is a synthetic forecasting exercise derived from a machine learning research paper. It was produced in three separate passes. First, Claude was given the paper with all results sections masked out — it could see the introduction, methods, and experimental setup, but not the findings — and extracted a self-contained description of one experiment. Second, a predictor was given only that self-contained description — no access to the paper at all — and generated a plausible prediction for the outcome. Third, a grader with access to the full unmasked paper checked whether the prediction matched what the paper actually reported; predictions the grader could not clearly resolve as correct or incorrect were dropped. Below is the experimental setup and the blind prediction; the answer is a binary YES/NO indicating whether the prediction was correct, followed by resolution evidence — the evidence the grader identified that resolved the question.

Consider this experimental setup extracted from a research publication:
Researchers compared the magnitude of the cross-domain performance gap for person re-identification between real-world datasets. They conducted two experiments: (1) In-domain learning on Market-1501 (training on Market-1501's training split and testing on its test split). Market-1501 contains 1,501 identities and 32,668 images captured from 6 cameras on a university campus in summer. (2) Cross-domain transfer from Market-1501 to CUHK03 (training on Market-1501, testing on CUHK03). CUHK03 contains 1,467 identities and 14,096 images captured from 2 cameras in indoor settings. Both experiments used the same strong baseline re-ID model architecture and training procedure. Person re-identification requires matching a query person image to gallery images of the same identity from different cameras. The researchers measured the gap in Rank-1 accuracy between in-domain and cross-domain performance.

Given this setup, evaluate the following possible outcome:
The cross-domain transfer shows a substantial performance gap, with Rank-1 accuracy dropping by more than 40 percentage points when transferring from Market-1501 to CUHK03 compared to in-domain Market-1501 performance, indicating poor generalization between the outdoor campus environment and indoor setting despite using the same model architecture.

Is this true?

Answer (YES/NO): YES